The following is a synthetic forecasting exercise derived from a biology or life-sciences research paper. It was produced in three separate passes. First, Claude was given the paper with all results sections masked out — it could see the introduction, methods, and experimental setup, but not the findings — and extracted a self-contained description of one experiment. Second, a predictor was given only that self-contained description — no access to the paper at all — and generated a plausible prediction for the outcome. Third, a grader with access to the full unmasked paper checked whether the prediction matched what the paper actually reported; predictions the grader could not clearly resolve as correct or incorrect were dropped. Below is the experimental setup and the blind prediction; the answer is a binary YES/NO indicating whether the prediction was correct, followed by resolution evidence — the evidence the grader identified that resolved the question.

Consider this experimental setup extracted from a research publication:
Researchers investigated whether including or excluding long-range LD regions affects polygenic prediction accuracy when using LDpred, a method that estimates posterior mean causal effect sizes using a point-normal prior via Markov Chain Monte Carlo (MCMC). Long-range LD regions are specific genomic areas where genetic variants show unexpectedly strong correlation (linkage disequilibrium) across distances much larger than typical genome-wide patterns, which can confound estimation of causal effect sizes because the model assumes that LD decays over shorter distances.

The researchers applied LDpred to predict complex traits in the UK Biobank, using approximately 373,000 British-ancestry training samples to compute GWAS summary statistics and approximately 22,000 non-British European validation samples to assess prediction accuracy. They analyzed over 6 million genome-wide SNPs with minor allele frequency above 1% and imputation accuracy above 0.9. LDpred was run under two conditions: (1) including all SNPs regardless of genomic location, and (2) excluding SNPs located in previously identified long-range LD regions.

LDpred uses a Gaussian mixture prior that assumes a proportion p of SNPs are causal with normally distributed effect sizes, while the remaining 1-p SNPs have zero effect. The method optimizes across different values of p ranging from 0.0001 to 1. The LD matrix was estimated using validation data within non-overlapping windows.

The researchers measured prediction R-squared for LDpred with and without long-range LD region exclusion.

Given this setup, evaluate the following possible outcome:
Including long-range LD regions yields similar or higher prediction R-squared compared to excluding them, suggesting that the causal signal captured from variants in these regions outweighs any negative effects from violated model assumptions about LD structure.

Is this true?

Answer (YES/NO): NO